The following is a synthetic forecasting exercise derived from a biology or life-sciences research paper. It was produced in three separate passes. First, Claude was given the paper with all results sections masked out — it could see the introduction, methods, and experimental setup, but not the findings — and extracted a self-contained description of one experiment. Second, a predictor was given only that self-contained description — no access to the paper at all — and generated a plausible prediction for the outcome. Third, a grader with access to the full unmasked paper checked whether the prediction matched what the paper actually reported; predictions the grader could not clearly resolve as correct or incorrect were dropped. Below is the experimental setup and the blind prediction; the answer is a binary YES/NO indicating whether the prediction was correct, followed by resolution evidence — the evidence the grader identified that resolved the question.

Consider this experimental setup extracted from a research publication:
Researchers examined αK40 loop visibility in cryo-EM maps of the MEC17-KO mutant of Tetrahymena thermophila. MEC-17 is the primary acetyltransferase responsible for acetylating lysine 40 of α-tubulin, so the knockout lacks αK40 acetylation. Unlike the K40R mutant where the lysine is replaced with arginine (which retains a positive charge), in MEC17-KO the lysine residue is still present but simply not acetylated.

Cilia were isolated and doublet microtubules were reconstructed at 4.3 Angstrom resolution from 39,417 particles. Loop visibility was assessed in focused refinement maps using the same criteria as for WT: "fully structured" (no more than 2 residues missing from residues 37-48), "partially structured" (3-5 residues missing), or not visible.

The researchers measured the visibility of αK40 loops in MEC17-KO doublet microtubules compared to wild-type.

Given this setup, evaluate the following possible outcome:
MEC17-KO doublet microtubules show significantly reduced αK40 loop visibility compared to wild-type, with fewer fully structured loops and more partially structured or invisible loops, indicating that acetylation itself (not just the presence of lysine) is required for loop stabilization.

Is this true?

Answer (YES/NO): NO